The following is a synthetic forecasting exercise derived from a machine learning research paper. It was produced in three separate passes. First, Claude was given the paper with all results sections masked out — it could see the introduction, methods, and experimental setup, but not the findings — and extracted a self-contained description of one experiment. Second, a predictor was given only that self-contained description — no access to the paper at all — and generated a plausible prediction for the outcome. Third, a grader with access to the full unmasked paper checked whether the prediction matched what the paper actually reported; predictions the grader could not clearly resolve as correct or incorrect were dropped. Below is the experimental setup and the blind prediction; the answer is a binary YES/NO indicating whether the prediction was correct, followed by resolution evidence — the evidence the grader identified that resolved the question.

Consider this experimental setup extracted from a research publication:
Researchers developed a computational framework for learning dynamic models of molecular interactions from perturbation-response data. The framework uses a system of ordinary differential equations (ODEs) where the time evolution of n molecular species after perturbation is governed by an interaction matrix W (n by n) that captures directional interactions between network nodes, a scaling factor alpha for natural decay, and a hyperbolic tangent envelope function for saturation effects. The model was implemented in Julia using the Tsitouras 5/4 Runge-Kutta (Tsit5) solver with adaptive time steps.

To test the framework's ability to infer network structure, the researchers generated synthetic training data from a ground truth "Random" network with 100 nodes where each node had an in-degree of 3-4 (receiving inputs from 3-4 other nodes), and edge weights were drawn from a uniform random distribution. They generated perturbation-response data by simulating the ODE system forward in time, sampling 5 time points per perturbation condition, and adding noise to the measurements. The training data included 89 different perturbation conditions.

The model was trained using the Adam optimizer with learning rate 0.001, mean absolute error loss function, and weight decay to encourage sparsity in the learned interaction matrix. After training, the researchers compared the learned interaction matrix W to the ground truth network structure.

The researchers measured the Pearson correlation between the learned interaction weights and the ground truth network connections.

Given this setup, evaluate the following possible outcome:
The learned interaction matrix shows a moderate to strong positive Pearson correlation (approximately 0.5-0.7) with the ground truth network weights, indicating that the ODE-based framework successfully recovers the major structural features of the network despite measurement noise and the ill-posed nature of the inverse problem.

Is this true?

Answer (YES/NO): NO